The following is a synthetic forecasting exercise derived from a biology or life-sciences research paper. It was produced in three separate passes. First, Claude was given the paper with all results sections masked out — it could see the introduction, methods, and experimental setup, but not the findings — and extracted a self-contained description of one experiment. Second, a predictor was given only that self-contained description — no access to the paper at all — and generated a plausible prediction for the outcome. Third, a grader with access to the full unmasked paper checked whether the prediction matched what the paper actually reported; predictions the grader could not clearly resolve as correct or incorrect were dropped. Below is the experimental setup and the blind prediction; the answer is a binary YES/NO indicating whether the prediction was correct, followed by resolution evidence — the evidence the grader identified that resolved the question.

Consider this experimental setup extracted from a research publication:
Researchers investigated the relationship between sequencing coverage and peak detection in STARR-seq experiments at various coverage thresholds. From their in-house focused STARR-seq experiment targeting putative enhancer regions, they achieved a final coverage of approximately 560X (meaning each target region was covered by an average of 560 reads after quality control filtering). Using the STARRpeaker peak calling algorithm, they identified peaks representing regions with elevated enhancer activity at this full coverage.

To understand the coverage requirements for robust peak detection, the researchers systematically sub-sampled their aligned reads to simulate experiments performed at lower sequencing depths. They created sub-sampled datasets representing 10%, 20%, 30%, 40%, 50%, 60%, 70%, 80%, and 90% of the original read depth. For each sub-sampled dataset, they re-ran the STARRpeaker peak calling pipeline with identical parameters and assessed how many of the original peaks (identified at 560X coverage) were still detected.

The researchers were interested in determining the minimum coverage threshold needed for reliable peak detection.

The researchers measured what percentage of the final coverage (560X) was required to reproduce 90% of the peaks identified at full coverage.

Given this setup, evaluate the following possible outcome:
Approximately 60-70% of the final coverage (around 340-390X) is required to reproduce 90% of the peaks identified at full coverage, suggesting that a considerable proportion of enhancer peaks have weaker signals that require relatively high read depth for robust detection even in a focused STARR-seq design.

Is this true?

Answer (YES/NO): NO